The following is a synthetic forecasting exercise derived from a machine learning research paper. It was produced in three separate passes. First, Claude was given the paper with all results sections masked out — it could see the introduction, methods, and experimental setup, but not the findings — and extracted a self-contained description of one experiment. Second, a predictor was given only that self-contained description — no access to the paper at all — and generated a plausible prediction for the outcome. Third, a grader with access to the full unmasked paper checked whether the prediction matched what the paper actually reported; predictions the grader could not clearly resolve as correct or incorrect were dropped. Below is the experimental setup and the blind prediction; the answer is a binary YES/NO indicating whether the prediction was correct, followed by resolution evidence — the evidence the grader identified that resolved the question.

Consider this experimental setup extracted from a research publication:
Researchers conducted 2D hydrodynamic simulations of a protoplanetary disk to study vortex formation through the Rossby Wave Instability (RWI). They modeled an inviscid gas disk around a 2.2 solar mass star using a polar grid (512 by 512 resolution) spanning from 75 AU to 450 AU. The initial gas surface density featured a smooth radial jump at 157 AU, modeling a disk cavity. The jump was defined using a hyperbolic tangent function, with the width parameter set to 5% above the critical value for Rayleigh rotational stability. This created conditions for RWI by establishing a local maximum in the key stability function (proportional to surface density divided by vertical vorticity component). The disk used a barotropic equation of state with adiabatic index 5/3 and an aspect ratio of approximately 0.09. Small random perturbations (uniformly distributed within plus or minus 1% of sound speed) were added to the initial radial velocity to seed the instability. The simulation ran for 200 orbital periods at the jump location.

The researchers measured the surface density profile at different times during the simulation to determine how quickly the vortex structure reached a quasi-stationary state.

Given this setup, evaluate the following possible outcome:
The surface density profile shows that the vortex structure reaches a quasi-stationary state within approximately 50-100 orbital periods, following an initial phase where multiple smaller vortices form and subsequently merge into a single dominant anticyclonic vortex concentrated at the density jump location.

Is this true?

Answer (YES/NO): NO